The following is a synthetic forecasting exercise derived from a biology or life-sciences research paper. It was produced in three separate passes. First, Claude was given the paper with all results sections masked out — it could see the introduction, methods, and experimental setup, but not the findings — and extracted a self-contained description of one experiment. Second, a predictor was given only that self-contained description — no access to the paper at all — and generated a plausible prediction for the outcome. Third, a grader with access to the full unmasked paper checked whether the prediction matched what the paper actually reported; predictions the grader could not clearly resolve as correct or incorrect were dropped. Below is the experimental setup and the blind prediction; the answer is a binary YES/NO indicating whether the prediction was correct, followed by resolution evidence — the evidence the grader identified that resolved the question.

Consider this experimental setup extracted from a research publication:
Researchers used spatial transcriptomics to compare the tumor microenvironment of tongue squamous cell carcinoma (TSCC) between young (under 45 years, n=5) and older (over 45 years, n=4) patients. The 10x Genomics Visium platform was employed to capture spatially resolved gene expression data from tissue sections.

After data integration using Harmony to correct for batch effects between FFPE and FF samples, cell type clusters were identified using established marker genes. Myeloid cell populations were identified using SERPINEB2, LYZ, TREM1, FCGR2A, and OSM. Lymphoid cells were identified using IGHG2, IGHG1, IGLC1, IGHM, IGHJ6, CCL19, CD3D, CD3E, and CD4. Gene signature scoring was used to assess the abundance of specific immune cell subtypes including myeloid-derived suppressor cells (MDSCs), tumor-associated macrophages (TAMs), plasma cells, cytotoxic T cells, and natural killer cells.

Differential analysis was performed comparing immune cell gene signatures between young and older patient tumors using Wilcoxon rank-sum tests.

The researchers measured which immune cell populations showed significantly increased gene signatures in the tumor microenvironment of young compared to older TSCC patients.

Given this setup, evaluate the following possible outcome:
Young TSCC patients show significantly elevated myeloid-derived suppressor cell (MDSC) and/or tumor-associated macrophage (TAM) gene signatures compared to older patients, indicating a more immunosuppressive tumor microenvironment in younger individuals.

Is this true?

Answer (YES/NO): YES